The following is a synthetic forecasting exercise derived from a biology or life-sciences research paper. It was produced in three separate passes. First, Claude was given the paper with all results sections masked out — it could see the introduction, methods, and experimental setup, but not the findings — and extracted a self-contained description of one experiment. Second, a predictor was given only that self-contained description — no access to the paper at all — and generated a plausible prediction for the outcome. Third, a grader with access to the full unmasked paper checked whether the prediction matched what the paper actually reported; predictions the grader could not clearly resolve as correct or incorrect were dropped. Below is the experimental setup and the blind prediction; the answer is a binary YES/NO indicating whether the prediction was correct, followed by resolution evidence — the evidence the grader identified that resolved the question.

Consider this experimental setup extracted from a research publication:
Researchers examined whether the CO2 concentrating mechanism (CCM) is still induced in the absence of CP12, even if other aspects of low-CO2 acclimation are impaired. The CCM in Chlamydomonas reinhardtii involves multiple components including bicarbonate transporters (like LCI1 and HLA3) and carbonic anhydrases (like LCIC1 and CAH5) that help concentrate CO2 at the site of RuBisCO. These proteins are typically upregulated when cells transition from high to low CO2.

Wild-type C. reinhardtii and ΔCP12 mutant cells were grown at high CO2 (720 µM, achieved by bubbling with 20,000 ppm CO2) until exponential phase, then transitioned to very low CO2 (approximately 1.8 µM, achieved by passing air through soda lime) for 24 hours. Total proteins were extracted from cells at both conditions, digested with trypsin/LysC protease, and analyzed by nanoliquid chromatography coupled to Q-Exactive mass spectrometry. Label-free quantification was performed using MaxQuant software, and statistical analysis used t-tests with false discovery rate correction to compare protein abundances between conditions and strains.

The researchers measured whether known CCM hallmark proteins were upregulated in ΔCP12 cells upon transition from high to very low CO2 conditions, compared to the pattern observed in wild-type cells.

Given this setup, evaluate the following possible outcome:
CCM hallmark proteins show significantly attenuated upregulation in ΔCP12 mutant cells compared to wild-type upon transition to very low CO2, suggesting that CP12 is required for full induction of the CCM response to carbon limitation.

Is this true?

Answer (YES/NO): NO